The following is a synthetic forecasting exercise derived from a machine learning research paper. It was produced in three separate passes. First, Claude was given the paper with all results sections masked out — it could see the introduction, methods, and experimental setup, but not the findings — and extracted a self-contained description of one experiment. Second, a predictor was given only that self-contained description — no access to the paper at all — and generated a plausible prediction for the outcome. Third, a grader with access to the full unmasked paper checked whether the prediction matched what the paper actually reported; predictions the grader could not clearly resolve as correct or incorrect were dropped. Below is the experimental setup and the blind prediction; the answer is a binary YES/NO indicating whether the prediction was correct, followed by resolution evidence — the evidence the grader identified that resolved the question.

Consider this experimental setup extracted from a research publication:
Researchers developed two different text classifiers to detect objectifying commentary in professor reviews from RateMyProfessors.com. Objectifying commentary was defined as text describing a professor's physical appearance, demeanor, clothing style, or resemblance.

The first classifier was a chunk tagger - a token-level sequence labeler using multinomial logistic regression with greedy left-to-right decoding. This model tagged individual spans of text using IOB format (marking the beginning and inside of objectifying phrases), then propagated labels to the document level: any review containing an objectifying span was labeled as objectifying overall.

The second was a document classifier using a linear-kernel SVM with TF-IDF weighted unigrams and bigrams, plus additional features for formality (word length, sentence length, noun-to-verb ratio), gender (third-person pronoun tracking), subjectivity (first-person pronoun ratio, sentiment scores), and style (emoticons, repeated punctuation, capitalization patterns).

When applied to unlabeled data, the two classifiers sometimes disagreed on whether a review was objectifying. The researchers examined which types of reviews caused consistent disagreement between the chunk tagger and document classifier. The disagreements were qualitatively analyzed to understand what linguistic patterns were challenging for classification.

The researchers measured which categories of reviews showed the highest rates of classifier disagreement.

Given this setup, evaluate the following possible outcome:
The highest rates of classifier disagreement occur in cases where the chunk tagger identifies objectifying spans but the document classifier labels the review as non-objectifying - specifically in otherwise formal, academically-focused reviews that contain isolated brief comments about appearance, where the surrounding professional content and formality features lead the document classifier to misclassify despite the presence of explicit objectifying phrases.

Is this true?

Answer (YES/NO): NO